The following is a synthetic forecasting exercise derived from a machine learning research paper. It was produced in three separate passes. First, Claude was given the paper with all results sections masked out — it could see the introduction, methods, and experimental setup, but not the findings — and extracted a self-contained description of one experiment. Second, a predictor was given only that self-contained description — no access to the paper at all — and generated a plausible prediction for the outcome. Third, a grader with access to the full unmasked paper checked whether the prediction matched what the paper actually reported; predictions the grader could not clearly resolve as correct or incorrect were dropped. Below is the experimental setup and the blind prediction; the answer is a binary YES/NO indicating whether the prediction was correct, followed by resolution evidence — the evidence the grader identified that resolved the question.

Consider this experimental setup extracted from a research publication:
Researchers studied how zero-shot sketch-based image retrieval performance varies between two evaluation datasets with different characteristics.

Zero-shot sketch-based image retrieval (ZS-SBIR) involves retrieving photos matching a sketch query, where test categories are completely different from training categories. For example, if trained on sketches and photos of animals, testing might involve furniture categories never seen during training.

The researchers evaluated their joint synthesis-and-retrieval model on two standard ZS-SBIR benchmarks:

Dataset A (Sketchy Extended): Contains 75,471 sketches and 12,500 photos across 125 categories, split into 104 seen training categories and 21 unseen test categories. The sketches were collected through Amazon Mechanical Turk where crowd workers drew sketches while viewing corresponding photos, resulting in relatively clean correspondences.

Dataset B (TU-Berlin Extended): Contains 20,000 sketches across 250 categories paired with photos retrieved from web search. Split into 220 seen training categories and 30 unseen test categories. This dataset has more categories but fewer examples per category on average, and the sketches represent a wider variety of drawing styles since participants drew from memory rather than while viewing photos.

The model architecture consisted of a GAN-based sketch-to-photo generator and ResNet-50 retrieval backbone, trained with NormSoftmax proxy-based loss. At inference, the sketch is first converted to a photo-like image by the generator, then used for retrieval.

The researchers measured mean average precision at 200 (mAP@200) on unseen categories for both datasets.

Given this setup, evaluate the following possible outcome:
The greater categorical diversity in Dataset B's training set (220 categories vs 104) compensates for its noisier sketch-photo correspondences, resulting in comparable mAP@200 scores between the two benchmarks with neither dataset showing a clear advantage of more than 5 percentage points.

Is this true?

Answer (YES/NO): NO